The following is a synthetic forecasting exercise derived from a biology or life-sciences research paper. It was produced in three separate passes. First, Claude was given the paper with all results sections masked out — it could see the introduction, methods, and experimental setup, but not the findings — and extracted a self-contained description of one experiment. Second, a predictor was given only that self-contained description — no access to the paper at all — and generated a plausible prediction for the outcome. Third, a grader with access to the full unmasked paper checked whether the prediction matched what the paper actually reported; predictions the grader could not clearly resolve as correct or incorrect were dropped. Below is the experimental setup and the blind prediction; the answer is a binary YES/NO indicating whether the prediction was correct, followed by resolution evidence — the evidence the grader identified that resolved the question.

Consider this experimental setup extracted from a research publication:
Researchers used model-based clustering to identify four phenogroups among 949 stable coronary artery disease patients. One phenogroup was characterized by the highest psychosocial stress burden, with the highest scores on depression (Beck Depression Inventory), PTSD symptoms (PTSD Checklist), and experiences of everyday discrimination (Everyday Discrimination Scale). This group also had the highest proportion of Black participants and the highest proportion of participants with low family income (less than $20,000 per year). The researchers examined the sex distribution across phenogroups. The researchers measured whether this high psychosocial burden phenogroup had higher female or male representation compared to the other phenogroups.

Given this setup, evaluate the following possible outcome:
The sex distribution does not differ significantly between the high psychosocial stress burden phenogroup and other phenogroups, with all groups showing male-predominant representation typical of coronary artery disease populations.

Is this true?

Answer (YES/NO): NO